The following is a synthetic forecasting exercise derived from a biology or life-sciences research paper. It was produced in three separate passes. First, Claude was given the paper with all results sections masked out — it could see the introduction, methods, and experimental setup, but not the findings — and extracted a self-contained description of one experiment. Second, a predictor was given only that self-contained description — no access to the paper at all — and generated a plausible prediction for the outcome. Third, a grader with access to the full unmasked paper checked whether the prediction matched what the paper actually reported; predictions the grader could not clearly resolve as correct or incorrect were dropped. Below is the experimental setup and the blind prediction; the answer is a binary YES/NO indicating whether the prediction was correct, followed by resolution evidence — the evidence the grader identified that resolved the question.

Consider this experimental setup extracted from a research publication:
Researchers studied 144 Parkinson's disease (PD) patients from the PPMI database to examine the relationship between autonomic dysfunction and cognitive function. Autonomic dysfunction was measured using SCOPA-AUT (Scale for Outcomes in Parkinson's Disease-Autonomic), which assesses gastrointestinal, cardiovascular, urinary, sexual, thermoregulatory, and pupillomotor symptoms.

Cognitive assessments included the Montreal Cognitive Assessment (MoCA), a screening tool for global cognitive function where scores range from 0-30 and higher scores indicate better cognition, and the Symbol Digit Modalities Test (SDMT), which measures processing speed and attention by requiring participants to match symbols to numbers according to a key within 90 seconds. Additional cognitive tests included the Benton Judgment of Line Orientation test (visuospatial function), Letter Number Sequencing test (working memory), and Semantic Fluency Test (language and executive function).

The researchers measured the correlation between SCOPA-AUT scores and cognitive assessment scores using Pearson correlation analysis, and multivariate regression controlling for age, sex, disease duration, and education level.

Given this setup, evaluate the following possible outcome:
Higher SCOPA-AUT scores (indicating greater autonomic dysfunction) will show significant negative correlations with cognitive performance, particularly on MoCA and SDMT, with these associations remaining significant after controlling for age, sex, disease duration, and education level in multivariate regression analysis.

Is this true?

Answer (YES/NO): YES